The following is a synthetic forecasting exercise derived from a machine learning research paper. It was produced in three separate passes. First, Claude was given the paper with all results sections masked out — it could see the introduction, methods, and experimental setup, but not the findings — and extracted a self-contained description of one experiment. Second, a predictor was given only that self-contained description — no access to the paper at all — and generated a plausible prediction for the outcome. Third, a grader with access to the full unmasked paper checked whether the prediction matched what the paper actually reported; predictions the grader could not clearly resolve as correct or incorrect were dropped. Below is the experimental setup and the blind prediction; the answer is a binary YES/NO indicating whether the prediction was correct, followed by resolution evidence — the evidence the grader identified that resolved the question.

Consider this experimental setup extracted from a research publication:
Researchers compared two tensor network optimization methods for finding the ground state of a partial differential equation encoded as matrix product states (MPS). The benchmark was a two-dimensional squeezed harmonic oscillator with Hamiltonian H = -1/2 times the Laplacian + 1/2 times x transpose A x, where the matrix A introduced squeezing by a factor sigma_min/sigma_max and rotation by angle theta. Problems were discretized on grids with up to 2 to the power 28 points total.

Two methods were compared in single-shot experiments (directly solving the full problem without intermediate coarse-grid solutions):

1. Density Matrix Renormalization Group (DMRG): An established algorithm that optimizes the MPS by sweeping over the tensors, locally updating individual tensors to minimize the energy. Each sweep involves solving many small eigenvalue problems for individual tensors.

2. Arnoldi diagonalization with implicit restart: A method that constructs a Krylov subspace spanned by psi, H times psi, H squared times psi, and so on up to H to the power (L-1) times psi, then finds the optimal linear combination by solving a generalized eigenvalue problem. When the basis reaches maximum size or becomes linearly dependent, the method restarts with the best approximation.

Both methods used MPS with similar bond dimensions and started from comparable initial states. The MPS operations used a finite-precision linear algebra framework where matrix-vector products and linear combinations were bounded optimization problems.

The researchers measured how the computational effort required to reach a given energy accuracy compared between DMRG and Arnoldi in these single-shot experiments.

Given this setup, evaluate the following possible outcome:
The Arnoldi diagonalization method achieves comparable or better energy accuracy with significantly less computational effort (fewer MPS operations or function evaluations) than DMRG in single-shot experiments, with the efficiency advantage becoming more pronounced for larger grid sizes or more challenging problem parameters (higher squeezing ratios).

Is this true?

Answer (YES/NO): NO